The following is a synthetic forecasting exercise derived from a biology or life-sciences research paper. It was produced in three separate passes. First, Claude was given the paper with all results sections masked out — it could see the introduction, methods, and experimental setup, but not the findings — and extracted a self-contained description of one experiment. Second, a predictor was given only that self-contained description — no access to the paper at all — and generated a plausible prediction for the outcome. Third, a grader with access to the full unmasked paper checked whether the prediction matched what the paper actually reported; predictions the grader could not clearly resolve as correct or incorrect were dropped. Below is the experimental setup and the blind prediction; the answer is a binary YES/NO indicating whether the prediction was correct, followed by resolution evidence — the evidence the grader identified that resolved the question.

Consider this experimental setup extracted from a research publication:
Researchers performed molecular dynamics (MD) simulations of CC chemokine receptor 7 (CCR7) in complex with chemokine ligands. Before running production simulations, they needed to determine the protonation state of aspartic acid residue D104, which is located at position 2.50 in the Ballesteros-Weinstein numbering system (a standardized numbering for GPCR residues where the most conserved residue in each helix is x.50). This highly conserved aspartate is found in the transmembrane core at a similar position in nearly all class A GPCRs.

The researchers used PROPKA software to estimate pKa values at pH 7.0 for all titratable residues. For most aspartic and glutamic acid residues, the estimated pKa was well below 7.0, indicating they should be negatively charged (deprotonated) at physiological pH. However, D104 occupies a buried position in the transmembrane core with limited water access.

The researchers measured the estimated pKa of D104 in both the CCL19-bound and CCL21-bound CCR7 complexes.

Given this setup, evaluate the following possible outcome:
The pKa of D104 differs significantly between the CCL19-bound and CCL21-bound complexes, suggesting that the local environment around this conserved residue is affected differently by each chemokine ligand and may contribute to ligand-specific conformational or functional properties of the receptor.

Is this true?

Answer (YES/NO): NO